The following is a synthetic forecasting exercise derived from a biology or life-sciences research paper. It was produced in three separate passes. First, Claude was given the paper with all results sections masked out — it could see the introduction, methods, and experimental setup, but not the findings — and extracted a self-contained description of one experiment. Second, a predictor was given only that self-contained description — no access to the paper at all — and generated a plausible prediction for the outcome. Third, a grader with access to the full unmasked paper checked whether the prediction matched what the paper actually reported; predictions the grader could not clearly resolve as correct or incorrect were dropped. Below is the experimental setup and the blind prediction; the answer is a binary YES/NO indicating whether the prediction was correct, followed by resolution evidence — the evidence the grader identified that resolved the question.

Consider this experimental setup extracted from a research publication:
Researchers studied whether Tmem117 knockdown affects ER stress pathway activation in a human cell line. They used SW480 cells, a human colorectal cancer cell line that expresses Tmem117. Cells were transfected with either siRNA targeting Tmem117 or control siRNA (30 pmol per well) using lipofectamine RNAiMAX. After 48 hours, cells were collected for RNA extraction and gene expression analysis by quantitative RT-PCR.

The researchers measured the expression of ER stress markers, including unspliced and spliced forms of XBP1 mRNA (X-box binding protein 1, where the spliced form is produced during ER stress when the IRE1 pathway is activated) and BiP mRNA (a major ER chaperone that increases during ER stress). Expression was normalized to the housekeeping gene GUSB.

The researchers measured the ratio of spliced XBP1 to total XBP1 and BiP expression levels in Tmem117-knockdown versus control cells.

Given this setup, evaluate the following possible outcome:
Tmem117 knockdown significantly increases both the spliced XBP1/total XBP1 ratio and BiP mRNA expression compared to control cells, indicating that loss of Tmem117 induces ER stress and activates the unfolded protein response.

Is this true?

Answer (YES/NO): YES